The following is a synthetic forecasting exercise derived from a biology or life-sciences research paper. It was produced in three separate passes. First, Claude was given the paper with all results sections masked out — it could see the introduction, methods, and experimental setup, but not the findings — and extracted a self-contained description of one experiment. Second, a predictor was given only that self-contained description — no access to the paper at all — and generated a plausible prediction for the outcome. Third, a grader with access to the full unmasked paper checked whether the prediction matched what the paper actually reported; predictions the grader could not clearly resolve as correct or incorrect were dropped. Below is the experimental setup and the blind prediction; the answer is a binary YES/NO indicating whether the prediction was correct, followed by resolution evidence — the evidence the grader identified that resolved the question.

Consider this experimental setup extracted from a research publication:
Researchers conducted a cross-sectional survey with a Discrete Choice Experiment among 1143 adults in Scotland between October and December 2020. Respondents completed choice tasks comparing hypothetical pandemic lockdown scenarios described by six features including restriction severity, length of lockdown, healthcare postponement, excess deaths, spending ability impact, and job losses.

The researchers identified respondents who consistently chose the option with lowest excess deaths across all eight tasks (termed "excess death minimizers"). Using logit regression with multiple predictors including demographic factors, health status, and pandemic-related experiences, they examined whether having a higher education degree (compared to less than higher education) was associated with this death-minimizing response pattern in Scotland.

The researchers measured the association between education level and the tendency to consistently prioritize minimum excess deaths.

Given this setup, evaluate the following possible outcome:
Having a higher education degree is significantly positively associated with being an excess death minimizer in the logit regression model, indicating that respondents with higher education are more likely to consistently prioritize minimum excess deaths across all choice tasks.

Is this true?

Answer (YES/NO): YES